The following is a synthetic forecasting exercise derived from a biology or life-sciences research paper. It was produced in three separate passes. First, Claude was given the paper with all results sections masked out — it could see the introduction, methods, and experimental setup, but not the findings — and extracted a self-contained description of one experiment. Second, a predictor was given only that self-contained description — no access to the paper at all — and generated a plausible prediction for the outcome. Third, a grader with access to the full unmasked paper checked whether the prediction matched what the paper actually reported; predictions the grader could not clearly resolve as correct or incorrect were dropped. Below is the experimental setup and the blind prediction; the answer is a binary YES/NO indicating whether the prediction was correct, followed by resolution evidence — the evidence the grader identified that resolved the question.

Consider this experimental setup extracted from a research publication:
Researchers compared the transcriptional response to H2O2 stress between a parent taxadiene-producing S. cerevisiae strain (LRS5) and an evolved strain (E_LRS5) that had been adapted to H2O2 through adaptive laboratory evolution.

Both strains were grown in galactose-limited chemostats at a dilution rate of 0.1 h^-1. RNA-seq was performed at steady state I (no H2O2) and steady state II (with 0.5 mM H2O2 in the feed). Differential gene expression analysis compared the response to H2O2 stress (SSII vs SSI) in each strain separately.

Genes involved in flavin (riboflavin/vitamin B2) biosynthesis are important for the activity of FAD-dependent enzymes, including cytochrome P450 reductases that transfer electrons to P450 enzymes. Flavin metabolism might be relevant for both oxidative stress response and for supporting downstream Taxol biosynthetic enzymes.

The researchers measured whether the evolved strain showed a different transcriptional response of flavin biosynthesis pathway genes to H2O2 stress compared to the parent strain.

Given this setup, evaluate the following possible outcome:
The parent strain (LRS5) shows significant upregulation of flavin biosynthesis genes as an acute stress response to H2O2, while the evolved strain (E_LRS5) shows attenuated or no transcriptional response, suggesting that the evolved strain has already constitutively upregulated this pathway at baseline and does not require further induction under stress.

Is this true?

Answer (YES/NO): NO